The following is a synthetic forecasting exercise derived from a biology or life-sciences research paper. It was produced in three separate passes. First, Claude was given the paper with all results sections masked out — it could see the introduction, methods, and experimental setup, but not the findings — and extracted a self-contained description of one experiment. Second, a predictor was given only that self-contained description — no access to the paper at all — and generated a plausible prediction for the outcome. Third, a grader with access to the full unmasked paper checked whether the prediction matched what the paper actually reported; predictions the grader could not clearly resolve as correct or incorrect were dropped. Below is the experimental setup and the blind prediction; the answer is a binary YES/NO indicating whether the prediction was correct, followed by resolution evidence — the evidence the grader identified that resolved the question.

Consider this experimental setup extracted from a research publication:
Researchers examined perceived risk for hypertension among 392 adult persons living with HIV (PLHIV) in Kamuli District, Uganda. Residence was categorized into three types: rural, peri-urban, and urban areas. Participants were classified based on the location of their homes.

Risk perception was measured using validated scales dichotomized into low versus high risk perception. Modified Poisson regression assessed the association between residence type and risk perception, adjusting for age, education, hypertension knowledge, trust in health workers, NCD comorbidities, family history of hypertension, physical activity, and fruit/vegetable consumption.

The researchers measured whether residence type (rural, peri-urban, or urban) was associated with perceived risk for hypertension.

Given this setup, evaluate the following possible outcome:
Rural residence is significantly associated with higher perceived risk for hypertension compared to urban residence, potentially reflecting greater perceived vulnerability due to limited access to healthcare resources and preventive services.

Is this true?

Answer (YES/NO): NO